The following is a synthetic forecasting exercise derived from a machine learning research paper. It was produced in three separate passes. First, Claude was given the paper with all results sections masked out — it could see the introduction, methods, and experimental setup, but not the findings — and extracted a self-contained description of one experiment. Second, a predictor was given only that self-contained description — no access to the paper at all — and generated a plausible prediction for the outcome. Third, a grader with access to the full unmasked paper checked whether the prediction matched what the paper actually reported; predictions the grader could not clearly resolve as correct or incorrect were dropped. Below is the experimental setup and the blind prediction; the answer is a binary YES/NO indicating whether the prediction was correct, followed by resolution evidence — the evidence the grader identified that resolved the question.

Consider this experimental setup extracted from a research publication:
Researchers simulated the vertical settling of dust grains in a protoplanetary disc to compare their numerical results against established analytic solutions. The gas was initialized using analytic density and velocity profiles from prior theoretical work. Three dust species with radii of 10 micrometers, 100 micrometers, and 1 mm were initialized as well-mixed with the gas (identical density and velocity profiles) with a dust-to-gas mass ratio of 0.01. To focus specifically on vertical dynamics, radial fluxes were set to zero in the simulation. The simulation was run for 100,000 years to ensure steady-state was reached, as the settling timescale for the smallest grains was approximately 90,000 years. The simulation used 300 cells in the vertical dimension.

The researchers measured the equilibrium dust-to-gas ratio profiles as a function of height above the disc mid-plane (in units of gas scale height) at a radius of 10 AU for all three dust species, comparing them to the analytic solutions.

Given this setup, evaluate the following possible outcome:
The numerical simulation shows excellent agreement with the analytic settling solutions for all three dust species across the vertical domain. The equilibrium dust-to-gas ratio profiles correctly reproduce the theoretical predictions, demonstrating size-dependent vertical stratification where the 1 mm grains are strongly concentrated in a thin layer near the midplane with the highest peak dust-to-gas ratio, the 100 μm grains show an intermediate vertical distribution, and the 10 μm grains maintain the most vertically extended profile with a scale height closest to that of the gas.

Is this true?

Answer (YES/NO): NO